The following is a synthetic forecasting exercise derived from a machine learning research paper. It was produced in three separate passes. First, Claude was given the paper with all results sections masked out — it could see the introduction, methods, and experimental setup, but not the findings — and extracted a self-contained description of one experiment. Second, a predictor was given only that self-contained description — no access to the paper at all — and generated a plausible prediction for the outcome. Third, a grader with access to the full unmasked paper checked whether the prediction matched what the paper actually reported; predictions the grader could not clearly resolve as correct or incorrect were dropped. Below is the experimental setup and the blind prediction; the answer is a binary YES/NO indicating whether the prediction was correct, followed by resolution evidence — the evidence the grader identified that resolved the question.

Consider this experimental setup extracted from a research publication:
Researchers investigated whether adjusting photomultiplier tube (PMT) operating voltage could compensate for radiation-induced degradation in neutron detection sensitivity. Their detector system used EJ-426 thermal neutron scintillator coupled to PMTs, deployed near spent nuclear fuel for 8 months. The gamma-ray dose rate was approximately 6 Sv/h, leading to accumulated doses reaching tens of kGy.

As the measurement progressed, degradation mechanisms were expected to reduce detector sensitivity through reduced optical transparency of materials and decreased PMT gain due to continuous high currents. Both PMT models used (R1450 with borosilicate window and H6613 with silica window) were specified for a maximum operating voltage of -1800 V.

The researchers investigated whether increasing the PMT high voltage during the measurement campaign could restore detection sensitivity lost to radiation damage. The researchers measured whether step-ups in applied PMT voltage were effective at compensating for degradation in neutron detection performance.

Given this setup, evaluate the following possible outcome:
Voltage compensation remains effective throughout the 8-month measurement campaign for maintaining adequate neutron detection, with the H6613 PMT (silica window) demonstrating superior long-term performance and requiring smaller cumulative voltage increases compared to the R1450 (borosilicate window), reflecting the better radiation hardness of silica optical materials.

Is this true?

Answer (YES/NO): NO